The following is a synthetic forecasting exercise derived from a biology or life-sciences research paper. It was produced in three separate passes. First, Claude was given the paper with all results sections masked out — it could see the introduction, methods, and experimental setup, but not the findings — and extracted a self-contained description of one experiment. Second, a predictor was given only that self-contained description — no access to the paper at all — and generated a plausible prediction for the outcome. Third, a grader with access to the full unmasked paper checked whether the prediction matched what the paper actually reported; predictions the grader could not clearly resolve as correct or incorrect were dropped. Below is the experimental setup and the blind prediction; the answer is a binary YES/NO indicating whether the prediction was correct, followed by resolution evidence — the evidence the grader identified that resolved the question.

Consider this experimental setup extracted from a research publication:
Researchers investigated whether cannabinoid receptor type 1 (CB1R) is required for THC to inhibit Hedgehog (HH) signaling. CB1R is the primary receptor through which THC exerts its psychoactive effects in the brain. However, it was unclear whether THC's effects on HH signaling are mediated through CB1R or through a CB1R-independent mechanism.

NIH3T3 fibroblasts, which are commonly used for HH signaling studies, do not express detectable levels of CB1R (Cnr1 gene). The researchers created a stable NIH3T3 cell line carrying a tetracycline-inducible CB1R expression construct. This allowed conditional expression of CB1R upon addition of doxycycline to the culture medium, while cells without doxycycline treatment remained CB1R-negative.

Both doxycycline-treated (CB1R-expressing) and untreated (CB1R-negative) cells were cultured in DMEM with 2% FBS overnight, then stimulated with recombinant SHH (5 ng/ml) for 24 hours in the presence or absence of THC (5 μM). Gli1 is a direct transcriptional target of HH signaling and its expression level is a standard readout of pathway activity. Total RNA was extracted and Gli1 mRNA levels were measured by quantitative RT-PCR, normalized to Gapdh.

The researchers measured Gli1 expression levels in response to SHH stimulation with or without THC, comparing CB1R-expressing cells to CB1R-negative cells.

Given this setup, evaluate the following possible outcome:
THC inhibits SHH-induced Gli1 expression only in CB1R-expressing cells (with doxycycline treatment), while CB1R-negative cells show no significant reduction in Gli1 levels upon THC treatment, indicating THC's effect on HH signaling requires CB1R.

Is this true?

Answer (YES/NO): NO